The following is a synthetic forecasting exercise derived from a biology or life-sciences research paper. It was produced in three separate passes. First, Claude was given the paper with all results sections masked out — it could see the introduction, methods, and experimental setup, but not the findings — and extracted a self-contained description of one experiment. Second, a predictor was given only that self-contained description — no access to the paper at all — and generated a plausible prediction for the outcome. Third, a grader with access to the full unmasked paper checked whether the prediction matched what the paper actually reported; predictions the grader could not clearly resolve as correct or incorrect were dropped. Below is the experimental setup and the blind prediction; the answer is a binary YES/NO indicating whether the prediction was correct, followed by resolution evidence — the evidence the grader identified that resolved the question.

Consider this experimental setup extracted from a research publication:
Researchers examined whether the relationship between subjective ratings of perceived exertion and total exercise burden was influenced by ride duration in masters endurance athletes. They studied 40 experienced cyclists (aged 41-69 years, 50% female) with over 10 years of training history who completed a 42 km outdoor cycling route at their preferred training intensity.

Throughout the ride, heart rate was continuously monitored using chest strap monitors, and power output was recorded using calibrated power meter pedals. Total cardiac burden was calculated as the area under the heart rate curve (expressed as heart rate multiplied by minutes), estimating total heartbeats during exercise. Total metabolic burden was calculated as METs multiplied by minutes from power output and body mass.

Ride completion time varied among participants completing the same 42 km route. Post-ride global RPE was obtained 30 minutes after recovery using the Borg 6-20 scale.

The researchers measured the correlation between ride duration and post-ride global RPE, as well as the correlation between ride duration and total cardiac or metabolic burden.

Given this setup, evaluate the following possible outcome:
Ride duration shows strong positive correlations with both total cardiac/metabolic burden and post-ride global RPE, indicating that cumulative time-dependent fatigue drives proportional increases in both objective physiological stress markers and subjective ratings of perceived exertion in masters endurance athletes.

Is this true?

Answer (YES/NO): NO